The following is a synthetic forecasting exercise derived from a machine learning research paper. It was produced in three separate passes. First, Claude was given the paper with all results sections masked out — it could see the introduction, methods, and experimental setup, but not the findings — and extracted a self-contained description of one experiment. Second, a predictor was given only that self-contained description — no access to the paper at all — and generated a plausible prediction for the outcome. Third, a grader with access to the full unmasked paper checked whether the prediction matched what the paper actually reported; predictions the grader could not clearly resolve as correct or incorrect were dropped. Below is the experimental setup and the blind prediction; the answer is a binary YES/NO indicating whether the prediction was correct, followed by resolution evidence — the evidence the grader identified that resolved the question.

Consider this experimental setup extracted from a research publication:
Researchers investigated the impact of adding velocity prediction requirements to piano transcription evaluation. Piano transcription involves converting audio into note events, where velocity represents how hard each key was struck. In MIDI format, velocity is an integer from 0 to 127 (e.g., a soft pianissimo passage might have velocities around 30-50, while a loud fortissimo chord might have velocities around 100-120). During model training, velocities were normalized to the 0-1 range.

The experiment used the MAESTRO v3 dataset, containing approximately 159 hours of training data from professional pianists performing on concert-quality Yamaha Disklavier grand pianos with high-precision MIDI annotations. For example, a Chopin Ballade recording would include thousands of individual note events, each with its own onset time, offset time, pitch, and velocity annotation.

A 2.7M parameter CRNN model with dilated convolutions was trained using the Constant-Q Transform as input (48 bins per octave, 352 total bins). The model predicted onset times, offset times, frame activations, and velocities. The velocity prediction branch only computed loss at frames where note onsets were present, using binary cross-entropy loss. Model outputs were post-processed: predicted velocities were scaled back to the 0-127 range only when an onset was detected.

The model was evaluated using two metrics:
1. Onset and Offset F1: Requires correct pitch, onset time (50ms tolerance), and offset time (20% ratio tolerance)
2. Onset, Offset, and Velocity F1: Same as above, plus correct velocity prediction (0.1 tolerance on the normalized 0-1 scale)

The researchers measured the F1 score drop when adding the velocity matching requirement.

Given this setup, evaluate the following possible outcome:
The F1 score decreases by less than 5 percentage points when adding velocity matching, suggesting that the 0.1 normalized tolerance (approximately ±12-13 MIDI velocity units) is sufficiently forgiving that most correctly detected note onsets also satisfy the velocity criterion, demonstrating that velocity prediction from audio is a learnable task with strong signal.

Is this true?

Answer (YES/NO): YES